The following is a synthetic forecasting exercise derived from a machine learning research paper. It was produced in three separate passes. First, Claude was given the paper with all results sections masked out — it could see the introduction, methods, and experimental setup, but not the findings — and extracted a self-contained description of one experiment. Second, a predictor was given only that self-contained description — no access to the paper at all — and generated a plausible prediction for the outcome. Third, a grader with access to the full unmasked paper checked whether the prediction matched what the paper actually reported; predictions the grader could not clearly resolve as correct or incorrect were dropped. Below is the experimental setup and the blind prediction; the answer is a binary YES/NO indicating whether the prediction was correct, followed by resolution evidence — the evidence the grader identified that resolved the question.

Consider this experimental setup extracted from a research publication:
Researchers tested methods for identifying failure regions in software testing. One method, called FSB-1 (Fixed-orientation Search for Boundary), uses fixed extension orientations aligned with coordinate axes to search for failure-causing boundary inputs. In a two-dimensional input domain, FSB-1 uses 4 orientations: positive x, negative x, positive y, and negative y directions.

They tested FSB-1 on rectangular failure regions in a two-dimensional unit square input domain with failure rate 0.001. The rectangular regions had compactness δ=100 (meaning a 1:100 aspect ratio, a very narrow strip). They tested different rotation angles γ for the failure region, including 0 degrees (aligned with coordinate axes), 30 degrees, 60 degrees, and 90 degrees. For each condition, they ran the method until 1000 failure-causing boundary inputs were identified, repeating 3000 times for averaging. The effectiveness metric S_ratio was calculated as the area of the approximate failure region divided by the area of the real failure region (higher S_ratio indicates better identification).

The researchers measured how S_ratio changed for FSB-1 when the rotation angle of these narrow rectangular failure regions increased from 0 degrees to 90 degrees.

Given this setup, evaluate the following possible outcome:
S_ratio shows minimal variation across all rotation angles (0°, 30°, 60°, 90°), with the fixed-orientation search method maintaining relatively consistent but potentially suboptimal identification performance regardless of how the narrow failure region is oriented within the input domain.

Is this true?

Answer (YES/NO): NO